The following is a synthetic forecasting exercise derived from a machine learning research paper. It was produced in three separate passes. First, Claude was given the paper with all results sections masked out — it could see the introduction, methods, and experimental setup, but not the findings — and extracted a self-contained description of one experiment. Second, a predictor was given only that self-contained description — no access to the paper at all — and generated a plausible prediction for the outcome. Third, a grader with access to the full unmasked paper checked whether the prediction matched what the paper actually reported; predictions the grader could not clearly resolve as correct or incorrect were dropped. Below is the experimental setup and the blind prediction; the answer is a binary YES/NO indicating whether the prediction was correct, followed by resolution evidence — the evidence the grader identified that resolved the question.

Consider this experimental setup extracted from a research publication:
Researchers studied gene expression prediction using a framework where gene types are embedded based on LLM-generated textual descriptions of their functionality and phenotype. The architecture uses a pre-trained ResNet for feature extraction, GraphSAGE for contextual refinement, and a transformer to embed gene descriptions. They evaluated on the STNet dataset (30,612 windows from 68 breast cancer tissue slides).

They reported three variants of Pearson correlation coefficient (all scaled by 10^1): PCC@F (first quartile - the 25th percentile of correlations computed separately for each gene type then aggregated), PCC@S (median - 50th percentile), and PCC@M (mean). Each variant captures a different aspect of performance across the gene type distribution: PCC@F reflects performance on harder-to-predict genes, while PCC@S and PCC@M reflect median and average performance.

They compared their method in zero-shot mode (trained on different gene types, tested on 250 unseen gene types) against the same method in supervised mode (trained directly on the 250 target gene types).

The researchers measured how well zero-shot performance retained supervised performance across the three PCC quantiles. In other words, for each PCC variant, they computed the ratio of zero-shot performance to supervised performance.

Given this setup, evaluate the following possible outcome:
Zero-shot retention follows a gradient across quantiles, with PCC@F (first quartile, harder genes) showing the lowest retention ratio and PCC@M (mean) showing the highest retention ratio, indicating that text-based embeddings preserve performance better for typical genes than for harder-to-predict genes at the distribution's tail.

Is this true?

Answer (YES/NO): NO